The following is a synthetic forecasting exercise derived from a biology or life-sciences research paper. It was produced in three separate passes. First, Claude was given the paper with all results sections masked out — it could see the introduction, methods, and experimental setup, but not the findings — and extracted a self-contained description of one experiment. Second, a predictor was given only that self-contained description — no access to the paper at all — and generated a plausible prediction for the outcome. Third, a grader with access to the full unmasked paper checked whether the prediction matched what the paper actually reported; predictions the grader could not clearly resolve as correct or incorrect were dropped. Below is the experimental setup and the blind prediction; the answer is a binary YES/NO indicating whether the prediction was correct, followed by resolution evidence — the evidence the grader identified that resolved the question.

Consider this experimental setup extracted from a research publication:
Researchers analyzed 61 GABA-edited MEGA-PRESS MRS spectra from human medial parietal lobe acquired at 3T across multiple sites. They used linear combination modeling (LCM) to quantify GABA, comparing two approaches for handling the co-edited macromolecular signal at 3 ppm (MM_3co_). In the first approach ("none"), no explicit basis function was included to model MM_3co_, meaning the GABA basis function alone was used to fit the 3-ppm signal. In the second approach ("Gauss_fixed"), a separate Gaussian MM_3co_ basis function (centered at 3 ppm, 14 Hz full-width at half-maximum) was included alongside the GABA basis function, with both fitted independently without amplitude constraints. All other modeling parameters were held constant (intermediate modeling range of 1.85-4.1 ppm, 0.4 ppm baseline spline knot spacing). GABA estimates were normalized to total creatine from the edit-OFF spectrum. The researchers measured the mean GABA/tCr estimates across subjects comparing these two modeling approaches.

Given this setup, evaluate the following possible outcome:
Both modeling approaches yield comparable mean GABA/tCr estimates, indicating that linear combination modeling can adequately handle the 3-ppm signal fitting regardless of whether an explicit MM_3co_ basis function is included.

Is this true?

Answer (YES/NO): NO